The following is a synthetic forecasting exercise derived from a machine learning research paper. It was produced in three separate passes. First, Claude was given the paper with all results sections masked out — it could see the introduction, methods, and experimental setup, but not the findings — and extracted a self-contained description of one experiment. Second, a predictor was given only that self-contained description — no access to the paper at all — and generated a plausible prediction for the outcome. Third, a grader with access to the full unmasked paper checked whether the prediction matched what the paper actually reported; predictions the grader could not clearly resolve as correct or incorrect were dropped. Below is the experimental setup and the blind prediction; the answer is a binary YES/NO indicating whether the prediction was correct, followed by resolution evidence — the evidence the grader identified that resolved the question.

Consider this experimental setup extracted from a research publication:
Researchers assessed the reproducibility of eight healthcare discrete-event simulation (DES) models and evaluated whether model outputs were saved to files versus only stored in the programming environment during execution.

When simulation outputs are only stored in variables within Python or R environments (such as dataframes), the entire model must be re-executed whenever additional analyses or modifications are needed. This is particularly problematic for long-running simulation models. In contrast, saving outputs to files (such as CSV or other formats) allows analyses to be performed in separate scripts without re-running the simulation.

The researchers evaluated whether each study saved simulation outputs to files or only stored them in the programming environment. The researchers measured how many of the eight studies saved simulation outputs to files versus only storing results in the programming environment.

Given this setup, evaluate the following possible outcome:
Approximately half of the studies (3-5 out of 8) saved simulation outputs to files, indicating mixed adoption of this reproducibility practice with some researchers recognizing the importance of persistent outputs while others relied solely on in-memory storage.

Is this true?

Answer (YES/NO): YES